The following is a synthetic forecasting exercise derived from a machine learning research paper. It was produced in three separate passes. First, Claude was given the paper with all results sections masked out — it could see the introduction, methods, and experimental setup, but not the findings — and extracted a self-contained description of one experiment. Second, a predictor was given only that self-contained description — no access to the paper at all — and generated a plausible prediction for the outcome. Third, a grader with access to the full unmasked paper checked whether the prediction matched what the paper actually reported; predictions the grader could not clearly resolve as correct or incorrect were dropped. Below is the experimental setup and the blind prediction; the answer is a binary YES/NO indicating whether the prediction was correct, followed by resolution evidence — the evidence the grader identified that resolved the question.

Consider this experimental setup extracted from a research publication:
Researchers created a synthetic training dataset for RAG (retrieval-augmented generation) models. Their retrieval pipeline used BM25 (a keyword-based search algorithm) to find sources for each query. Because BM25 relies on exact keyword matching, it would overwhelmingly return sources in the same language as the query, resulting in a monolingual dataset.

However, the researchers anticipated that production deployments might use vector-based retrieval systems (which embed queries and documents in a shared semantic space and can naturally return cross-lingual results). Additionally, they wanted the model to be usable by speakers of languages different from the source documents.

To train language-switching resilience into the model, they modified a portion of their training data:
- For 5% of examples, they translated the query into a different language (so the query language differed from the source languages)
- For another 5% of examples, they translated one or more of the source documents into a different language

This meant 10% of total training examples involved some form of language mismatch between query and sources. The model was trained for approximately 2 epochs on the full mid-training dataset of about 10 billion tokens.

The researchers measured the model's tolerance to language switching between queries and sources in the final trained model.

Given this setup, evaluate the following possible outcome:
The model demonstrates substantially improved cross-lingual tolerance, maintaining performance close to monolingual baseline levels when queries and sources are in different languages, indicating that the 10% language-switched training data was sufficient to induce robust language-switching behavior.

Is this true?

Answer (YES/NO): YES